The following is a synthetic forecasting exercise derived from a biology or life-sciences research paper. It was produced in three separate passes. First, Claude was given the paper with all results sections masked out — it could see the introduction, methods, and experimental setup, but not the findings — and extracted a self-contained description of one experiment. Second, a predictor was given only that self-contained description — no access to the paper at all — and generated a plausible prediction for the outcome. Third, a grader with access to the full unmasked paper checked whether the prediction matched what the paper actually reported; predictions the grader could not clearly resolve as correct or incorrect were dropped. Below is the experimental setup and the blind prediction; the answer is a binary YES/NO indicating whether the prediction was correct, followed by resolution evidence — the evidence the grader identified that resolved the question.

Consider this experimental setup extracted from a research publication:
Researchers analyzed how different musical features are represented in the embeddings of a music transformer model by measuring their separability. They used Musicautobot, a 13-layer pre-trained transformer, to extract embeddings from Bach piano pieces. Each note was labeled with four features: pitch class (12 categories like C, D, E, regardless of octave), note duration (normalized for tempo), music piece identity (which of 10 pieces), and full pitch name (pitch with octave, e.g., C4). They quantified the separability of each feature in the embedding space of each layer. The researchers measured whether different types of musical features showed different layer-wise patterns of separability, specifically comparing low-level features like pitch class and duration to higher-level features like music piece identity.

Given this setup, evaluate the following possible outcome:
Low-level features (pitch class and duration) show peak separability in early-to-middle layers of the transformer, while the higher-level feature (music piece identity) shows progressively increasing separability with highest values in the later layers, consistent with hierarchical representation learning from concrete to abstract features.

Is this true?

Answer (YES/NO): NO